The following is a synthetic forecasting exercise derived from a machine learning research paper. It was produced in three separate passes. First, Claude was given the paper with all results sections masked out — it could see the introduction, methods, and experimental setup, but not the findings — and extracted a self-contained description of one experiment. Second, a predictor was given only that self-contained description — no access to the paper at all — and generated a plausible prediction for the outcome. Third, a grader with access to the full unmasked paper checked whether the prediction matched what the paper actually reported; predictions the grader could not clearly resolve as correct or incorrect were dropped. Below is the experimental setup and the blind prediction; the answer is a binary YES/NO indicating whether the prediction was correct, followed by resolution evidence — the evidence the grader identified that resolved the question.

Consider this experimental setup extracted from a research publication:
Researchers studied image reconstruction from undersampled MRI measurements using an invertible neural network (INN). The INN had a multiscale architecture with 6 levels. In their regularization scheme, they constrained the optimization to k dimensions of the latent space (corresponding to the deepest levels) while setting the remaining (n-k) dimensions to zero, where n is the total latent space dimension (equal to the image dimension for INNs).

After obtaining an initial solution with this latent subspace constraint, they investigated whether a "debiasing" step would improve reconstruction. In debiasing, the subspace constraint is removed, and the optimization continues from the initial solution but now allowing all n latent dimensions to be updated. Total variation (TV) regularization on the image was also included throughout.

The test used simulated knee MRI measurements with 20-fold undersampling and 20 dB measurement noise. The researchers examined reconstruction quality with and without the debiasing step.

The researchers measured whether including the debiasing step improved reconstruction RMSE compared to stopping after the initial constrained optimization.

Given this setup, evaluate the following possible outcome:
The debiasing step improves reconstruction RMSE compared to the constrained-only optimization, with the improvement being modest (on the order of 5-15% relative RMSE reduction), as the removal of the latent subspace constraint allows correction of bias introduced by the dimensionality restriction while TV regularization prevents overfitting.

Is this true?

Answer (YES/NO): NO